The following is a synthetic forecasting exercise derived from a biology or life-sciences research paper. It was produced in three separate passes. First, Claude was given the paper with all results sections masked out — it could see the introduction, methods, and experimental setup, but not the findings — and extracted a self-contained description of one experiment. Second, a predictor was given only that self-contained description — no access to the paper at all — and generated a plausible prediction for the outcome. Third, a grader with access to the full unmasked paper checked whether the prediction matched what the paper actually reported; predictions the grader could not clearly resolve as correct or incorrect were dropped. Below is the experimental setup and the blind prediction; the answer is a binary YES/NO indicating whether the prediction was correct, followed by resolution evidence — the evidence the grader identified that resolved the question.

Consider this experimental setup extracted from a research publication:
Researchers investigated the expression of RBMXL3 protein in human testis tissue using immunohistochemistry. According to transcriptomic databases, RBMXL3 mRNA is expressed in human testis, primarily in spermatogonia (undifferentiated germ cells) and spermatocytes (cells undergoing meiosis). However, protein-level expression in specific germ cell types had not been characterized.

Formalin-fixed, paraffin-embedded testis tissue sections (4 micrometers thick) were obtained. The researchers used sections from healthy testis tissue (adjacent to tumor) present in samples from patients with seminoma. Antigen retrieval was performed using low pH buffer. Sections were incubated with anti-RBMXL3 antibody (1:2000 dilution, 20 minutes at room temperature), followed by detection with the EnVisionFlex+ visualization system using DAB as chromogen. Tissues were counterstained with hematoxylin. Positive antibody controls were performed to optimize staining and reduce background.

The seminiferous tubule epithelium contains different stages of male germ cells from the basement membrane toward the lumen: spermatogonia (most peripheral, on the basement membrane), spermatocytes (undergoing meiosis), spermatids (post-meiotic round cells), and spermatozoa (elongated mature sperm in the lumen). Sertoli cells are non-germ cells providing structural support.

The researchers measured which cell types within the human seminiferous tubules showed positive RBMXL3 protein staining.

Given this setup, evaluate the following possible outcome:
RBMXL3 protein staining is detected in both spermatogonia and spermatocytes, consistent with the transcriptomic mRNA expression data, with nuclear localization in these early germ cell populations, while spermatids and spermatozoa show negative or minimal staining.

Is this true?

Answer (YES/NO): NO